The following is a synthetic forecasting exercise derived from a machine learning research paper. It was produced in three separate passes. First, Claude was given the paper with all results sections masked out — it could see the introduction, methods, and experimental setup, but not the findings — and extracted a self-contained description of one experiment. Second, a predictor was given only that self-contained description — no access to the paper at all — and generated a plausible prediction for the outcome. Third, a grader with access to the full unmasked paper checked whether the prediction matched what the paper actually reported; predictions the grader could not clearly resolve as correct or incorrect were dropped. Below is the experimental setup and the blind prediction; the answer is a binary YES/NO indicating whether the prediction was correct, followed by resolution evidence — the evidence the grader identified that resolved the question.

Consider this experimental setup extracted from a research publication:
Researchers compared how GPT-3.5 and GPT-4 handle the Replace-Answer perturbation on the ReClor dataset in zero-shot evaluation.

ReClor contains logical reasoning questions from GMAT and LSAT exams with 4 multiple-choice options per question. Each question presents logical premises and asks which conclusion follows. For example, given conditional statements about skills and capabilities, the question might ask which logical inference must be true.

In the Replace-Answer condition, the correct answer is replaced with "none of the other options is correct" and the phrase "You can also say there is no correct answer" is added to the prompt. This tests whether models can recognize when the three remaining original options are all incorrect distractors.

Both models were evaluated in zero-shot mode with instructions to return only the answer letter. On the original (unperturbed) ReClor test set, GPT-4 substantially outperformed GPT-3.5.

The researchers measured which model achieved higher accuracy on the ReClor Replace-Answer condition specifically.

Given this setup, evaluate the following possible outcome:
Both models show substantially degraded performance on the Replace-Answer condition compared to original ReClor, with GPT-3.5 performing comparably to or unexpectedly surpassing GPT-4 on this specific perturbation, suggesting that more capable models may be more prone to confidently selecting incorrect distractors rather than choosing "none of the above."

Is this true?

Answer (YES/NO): YES